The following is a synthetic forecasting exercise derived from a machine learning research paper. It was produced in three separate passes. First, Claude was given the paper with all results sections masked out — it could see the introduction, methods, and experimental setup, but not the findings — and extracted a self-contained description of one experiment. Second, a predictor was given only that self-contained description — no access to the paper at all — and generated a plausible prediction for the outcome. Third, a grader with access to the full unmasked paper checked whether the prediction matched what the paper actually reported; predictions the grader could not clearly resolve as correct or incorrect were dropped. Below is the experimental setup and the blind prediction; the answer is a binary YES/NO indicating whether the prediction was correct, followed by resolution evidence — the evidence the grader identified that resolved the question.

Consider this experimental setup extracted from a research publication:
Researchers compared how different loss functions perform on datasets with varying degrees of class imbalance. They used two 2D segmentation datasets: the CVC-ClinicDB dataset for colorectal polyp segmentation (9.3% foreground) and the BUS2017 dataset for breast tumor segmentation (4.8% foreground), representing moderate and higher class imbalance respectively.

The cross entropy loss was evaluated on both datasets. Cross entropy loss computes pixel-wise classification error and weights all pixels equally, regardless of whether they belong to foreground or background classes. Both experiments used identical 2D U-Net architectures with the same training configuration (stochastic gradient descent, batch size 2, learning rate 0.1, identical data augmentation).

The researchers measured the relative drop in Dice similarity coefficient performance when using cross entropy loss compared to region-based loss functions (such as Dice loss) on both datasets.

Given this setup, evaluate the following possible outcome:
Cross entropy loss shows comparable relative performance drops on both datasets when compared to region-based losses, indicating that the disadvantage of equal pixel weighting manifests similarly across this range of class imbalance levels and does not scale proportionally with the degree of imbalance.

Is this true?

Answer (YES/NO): NO